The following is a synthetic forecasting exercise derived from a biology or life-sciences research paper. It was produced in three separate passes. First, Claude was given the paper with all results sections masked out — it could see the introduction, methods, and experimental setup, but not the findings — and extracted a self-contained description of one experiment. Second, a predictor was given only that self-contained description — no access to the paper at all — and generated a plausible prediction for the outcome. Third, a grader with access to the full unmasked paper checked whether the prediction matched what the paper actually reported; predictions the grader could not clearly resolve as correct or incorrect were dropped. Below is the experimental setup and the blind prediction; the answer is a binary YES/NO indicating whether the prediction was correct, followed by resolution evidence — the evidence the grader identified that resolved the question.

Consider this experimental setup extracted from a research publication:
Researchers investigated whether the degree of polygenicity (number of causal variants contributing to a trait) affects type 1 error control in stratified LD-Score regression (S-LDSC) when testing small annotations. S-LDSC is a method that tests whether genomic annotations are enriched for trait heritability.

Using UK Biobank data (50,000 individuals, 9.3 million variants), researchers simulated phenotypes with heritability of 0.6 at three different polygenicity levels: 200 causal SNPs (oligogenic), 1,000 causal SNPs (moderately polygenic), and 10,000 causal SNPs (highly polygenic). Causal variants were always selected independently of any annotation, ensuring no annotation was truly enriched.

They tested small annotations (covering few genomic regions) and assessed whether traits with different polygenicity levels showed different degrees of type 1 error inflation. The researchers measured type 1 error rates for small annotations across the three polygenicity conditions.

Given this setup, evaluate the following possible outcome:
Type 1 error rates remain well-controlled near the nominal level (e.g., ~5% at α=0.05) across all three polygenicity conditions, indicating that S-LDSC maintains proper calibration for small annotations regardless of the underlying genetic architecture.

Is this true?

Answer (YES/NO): NO